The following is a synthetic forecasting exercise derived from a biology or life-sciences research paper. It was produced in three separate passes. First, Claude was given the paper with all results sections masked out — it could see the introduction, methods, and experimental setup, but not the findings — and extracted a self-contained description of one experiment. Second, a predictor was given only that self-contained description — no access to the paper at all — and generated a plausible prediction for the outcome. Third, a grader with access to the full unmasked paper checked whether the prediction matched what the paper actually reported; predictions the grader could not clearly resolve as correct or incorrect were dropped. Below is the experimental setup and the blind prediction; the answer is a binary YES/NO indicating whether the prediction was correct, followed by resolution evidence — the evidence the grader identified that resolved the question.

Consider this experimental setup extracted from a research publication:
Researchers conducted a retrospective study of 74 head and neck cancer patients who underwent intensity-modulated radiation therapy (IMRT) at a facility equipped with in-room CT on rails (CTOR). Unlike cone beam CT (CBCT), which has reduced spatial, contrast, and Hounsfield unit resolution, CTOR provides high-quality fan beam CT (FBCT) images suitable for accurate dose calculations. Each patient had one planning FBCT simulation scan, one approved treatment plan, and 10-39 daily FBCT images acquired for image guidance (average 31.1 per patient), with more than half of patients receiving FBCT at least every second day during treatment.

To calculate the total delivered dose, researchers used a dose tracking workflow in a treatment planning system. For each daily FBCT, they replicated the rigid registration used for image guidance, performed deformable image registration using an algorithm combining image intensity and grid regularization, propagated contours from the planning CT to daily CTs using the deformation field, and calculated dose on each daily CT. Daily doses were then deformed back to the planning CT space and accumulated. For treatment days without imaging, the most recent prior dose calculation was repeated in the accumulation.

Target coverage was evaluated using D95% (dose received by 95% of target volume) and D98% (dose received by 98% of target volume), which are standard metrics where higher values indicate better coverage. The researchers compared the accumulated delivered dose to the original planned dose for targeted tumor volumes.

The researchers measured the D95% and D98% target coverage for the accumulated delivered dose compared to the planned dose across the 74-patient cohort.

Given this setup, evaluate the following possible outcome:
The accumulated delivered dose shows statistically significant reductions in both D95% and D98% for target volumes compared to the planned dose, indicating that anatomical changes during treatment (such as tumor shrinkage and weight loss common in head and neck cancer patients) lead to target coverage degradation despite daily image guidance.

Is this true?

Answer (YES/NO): NO